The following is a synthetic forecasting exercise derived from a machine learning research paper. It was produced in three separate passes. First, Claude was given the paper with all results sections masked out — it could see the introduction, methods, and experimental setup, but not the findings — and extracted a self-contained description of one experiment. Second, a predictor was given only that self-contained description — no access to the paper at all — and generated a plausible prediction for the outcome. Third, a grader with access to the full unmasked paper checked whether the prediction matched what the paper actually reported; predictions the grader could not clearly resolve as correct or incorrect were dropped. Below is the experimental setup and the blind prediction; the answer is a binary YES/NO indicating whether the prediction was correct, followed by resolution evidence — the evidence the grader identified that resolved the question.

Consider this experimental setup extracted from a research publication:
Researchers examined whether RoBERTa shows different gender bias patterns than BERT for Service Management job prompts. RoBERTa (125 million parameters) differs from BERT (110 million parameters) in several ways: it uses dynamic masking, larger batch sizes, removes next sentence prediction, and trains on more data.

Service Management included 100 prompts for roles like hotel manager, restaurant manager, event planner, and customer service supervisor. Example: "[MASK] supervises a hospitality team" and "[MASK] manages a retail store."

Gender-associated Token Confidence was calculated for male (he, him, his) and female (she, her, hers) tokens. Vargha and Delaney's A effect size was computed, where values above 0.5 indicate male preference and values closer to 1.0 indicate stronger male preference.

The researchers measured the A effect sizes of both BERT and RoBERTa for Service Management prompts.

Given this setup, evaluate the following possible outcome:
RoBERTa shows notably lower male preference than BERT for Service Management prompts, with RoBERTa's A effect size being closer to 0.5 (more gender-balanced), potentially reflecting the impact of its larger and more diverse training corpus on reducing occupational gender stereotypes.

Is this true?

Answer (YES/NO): YES